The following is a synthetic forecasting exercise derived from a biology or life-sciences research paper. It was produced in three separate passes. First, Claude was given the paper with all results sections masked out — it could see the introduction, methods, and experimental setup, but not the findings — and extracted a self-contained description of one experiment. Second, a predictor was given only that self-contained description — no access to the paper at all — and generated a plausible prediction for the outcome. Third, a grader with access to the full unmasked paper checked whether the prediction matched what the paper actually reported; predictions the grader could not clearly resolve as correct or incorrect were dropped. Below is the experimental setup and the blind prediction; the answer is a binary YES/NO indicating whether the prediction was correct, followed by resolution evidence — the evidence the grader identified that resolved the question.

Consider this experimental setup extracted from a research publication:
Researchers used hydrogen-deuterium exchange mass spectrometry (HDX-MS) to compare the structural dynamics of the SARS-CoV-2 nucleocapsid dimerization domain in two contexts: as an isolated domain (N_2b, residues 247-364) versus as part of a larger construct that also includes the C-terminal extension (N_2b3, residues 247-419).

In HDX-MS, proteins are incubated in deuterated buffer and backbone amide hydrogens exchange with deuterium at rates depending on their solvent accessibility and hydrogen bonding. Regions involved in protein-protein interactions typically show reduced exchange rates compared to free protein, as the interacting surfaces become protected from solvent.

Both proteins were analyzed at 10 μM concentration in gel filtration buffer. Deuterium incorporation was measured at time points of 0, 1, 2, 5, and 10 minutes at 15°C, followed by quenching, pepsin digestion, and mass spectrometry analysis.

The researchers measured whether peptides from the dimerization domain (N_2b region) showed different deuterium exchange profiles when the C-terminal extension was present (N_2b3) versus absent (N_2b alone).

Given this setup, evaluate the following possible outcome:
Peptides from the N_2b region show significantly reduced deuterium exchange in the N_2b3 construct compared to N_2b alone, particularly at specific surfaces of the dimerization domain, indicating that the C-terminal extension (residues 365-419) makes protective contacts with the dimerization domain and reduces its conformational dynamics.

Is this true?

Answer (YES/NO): NO